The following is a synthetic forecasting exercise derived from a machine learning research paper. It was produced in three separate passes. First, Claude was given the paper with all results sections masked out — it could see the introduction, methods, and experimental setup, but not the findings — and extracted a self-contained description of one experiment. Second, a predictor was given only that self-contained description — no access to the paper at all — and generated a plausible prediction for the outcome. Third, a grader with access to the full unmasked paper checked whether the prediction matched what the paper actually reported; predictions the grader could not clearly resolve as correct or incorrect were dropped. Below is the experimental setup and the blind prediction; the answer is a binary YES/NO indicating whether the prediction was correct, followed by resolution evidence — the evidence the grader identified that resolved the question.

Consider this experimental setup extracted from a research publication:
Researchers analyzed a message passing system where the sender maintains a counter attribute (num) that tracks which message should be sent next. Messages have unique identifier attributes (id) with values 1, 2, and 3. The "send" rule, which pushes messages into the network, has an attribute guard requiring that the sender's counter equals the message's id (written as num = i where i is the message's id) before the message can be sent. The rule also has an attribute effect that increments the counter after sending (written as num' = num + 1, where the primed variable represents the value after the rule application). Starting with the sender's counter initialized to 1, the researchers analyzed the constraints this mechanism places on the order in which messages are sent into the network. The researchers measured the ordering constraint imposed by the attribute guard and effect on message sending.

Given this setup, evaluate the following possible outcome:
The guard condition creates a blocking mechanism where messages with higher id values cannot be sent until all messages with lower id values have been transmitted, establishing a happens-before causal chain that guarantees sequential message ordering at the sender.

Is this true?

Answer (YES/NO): YES